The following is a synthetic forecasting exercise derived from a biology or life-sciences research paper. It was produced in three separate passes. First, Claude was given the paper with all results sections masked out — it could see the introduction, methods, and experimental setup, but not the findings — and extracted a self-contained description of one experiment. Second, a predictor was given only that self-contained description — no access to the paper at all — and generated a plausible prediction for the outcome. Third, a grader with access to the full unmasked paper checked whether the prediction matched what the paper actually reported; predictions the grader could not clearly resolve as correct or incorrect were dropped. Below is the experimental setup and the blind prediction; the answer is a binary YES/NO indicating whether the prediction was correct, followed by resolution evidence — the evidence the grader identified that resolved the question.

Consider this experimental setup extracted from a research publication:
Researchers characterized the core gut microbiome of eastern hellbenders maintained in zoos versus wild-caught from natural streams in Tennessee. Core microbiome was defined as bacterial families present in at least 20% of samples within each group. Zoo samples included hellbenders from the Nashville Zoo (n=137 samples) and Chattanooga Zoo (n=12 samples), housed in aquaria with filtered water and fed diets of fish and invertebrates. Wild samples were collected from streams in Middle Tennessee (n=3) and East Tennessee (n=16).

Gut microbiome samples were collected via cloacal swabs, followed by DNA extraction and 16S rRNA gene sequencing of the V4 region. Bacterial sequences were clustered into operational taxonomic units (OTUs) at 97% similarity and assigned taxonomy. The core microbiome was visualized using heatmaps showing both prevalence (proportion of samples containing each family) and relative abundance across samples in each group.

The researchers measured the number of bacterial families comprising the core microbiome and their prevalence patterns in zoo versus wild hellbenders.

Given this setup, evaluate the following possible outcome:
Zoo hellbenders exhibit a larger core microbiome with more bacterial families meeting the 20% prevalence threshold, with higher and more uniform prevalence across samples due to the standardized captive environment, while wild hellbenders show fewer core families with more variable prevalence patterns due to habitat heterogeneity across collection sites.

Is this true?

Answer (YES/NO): NO